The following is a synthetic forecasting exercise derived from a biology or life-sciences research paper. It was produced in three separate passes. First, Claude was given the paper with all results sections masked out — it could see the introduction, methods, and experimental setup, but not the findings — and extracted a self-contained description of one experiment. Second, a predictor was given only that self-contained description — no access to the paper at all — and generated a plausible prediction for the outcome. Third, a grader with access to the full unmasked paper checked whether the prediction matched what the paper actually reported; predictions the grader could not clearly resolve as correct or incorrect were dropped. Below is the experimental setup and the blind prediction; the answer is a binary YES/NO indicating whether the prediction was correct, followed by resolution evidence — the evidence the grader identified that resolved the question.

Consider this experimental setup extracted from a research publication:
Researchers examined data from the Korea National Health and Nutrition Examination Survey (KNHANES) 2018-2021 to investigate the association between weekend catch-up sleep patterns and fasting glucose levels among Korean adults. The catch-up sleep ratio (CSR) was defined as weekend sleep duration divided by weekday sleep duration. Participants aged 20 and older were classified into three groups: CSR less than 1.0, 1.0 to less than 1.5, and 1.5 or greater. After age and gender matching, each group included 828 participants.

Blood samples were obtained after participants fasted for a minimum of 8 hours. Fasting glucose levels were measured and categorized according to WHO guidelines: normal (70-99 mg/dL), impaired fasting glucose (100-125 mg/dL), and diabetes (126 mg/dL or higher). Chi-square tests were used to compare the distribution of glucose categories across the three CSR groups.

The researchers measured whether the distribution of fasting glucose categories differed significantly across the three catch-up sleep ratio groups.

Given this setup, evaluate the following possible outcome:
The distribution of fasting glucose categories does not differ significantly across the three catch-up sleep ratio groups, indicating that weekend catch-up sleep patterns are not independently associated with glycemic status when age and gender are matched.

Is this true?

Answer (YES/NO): NO